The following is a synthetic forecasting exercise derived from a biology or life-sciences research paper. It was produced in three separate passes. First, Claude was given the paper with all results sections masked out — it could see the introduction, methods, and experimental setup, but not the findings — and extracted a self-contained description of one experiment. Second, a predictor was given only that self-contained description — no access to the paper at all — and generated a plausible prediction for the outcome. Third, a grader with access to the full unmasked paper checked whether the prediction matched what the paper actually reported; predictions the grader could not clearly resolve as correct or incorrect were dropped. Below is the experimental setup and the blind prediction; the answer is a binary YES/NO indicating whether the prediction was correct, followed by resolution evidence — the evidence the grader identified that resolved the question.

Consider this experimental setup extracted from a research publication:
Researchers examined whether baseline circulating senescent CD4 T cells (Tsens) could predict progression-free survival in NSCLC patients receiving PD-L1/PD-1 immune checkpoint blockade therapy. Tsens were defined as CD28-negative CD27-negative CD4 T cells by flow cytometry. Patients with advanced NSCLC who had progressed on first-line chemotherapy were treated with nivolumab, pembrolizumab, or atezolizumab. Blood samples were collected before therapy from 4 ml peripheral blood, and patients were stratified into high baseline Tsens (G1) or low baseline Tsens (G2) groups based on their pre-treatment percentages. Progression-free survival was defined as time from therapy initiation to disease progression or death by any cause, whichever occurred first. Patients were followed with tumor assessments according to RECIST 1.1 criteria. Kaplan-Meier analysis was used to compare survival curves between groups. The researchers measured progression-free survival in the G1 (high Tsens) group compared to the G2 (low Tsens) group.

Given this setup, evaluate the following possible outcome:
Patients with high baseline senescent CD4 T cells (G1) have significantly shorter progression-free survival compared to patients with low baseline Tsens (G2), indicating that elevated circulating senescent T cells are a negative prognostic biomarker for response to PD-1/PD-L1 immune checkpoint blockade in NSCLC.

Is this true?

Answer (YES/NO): NO